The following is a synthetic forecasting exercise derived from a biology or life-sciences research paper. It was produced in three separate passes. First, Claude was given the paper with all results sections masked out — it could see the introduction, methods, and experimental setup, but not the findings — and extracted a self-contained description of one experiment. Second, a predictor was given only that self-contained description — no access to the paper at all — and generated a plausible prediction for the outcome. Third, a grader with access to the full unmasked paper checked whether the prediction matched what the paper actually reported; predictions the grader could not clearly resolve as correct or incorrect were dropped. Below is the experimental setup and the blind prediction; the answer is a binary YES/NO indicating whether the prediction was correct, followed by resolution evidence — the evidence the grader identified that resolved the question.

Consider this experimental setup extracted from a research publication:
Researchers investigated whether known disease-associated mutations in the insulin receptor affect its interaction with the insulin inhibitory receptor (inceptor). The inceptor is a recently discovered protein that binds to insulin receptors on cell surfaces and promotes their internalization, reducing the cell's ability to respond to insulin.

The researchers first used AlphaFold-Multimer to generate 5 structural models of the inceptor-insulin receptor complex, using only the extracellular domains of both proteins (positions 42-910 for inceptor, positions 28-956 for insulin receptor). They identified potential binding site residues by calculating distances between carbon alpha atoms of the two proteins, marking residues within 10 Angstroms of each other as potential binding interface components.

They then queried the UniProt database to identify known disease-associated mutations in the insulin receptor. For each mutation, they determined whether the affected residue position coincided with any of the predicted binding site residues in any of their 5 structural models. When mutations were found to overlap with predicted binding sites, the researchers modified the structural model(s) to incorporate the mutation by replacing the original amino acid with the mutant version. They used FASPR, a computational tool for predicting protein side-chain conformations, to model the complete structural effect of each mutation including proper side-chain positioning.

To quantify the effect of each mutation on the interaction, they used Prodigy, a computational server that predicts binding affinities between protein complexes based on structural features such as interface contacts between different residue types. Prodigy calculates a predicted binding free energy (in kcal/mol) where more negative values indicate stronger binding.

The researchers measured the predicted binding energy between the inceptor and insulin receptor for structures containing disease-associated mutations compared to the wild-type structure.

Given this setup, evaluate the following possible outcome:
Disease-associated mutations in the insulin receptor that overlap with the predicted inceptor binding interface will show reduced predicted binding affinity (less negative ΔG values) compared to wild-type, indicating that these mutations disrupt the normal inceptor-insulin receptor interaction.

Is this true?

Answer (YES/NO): NO